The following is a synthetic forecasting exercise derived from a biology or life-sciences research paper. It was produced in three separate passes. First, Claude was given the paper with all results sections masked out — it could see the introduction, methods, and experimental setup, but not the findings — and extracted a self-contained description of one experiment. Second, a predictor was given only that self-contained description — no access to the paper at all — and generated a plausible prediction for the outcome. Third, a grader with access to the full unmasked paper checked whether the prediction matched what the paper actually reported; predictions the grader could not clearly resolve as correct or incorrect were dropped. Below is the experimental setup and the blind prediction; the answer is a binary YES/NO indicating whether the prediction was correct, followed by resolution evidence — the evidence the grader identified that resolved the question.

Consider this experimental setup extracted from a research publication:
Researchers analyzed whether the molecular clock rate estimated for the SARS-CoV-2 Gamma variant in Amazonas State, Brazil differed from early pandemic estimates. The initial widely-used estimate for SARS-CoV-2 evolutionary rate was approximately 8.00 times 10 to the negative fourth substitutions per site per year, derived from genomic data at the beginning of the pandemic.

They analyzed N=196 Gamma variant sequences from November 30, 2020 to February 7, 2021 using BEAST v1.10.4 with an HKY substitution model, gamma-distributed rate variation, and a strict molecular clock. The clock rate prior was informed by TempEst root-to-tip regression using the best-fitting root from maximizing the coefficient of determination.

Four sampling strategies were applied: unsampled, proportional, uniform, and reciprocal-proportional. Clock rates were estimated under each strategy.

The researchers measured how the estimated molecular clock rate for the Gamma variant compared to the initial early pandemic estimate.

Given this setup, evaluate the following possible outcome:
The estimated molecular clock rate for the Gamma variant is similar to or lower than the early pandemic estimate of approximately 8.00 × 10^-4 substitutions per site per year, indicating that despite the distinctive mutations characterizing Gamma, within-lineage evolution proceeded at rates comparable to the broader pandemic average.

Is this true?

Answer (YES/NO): YES